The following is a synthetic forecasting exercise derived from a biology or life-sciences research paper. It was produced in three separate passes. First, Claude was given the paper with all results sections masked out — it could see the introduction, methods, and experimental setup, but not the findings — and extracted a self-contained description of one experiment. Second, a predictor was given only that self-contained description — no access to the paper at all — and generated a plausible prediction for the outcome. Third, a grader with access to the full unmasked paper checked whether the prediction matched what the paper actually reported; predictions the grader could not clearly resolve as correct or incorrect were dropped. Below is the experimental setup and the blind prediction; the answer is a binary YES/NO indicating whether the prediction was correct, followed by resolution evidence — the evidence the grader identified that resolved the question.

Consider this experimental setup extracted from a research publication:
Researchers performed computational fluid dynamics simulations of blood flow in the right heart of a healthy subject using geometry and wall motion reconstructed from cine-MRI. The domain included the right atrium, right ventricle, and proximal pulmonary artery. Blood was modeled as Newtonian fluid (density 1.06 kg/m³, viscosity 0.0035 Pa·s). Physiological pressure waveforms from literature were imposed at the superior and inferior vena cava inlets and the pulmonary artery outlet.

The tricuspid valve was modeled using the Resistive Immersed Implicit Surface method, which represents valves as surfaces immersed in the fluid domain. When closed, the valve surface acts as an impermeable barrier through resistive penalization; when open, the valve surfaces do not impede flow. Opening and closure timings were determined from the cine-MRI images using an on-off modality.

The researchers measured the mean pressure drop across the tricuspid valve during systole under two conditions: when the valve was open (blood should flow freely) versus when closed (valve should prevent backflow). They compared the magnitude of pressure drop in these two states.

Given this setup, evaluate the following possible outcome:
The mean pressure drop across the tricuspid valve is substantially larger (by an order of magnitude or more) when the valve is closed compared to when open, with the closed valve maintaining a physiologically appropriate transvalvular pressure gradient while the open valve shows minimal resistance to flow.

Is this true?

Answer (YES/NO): YES